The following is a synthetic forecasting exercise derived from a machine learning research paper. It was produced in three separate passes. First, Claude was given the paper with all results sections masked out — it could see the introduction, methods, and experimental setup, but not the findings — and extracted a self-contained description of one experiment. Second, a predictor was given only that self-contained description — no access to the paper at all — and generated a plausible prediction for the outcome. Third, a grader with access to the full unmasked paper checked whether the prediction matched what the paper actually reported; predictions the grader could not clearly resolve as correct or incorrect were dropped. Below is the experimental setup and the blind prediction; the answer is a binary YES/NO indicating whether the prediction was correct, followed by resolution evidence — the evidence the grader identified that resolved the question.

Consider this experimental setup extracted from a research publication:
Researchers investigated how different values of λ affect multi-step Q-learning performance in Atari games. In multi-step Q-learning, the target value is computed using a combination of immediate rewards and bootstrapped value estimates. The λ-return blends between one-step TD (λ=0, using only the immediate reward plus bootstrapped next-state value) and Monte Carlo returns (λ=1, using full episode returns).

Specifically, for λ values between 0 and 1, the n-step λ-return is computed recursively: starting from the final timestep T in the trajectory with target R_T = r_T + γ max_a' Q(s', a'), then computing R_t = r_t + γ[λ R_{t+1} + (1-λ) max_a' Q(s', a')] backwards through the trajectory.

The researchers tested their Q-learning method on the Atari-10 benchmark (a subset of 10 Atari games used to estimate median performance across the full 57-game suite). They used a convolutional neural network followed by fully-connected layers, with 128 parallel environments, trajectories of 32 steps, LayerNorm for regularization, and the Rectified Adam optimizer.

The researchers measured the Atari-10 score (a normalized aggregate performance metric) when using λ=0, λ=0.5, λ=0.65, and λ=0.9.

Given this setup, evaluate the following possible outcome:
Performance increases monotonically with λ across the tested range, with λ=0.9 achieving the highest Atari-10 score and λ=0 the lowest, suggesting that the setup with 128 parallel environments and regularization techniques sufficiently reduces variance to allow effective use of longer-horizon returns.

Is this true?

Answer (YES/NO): NO